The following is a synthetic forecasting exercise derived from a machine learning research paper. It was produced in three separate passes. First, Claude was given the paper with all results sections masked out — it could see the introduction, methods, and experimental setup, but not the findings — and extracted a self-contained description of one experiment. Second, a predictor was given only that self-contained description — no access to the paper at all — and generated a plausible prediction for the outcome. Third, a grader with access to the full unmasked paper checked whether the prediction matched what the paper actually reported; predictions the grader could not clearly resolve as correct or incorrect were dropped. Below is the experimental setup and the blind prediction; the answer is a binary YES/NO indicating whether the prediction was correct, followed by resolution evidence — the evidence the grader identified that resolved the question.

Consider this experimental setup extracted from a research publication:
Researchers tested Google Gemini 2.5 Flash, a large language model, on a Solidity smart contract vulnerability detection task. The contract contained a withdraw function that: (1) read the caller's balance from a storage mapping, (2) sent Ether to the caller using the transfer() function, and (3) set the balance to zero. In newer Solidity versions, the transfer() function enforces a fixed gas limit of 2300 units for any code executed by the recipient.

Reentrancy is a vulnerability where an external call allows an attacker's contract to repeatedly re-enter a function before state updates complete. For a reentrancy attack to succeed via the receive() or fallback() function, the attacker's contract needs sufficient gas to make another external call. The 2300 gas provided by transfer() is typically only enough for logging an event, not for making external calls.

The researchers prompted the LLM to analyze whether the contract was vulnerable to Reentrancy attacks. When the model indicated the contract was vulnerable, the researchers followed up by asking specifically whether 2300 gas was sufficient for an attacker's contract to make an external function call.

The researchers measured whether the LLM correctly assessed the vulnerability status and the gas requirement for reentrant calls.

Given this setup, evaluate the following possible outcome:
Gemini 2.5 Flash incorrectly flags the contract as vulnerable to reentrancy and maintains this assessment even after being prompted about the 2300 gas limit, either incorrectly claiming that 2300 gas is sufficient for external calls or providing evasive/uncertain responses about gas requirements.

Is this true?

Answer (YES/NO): YES